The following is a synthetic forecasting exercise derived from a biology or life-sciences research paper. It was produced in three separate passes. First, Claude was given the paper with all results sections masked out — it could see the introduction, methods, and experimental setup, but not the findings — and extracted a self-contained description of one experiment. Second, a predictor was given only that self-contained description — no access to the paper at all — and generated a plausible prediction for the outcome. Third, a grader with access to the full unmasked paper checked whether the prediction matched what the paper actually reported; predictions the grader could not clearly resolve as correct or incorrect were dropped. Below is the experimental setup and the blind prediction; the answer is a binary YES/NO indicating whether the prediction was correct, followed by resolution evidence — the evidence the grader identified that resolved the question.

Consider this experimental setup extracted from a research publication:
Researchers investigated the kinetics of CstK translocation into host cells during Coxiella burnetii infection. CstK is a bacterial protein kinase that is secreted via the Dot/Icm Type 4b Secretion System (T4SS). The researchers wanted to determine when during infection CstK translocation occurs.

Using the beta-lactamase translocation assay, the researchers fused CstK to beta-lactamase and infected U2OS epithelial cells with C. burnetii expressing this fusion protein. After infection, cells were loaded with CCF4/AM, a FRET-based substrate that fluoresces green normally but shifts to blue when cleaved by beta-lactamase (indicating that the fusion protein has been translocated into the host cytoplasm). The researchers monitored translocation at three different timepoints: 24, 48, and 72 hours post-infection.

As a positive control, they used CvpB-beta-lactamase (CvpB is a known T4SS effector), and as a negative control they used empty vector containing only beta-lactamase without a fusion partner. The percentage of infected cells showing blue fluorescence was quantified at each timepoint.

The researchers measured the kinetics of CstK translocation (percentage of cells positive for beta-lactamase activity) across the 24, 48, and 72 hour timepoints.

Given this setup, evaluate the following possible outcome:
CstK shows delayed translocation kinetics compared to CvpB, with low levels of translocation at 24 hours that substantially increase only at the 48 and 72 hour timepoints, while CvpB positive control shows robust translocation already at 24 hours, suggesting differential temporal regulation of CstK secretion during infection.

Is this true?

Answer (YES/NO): NO